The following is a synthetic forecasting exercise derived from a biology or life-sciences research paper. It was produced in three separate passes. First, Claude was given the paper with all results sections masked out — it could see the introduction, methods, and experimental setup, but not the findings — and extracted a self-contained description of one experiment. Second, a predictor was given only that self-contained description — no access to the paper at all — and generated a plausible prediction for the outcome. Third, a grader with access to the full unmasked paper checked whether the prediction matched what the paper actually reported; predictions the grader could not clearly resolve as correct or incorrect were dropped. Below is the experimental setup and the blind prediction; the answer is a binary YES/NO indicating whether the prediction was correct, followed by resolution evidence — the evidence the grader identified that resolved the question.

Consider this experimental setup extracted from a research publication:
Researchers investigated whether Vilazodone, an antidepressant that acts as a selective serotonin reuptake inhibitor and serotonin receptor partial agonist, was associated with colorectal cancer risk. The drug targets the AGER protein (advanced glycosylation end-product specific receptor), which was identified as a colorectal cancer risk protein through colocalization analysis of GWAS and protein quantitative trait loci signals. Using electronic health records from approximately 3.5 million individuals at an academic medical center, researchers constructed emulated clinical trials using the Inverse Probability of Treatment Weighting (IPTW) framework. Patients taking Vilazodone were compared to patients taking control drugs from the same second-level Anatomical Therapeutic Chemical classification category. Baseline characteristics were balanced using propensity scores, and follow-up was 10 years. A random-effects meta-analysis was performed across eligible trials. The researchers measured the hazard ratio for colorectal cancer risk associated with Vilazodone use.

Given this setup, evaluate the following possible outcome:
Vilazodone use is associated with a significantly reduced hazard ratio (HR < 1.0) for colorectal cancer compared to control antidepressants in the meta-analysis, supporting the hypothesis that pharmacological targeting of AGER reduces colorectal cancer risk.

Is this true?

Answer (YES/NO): NO